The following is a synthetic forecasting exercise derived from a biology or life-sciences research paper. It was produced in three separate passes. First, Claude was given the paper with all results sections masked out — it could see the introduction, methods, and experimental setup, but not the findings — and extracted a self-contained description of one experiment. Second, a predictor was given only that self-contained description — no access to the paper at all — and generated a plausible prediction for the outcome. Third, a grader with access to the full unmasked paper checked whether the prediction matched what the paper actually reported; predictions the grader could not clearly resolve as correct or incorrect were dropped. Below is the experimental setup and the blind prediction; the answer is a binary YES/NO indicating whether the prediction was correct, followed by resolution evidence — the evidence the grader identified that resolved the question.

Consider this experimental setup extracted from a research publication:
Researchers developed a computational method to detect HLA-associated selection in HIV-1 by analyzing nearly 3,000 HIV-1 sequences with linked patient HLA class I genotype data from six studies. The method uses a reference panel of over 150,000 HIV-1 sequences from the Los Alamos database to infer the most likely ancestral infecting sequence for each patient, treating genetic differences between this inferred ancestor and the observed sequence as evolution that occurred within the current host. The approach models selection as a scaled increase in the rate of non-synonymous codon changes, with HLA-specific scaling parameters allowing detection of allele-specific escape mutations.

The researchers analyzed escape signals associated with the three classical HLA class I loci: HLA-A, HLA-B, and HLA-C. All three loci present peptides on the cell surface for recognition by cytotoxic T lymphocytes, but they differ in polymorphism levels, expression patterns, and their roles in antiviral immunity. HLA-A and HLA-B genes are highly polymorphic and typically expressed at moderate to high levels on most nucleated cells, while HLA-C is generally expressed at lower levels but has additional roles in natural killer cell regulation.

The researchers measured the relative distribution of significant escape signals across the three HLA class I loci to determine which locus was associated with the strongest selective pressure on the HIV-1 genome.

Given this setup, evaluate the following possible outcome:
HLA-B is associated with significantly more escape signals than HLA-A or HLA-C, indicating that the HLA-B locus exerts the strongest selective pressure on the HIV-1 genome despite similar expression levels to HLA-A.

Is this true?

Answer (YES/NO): YES